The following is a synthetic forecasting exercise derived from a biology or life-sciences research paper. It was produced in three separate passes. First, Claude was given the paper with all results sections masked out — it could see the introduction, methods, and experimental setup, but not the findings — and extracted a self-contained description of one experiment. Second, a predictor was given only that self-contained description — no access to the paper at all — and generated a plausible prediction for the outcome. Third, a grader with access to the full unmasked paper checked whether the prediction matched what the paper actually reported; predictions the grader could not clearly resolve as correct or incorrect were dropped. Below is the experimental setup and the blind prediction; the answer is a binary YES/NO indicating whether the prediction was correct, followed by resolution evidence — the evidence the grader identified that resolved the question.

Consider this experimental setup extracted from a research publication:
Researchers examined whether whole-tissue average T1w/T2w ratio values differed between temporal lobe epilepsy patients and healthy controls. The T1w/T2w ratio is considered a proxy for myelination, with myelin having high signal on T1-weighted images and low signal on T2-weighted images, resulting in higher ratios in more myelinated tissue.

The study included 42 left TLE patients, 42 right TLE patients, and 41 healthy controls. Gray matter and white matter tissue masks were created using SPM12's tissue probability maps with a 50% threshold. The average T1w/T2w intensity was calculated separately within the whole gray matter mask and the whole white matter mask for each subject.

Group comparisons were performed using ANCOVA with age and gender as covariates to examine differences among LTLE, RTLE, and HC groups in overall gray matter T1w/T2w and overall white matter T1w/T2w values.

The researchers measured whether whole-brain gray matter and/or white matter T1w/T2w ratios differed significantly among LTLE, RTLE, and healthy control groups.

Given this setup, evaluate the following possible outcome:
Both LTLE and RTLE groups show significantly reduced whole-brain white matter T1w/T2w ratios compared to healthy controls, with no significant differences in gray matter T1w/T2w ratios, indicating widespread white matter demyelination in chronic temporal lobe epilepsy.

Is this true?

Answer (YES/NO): NO